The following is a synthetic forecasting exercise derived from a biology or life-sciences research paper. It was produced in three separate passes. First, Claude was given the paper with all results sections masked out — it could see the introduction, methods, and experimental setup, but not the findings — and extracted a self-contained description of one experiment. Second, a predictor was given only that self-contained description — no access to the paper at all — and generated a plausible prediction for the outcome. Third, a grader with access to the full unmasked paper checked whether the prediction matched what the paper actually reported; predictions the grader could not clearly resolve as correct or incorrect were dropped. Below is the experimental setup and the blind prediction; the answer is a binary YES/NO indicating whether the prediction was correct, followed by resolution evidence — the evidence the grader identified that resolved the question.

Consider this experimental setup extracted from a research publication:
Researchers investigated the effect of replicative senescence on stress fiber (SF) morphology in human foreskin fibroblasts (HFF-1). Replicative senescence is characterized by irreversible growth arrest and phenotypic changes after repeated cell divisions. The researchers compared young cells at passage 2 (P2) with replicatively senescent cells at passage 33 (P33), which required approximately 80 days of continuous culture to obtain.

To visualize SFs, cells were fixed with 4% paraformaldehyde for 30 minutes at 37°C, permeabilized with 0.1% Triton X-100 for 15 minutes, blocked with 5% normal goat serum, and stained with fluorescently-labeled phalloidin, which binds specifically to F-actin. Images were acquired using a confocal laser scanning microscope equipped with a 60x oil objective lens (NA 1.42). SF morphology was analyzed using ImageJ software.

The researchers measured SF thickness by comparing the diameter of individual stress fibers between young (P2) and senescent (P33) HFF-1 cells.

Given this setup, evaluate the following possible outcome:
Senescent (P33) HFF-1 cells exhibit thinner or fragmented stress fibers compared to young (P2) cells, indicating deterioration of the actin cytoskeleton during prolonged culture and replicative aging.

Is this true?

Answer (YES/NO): NO